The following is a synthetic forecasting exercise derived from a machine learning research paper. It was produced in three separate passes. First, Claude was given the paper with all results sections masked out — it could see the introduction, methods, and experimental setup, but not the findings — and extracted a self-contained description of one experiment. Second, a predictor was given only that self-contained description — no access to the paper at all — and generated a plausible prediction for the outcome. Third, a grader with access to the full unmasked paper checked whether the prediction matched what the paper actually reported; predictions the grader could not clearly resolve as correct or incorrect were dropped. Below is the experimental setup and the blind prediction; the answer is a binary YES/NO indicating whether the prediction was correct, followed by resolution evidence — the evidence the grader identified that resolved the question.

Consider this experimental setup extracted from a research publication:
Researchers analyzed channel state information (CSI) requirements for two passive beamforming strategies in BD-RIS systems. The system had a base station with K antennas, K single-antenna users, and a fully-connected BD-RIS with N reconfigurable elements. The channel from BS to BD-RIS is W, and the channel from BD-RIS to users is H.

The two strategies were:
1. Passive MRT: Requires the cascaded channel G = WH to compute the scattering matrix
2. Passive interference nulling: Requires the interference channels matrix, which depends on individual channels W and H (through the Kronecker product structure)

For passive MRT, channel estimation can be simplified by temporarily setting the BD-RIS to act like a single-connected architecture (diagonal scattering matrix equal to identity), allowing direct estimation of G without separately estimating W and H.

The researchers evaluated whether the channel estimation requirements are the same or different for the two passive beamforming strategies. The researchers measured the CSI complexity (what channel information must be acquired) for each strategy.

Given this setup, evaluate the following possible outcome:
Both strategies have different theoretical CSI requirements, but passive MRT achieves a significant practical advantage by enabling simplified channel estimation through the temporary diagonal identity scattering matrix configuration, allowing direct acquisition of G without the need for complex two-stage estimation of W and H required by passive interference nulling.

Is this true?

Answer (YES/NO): NO